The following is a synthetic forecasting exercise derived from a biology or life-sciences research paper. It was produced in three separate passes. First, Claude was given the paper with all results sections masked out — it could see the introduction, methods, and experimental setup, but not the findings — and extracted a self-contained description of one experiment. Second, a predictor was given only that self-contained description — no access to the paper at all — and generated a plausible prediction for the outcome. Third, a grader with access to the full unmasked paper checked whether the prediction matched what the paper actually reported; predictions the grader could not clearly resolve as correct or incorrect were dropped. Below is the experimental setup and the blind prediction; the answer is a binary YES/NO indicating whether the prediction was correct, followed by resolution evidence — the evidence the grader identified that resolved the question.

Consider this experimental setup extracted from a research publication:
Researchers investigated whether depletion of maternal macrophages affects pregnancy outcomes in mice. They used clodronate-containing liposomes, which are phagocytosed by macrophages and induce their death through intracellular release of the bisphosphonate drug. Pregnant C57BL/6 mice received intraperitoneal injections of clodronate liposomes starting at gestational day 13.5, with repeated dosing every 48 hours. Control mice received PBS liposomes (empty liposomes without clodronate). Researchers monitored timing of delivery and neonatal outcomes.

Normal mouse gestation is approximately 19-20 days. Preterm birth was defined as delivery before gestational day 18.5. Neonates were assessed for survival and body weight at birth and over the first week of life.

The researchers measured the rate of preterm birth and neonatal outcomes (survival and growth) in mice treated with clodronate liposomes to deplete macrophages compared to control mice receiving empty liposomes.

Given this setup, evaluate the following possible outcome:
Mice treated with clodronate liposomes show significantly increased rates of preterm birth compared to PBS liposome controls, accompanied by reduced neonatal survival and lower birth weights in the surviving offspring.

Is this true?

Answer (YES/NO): NO